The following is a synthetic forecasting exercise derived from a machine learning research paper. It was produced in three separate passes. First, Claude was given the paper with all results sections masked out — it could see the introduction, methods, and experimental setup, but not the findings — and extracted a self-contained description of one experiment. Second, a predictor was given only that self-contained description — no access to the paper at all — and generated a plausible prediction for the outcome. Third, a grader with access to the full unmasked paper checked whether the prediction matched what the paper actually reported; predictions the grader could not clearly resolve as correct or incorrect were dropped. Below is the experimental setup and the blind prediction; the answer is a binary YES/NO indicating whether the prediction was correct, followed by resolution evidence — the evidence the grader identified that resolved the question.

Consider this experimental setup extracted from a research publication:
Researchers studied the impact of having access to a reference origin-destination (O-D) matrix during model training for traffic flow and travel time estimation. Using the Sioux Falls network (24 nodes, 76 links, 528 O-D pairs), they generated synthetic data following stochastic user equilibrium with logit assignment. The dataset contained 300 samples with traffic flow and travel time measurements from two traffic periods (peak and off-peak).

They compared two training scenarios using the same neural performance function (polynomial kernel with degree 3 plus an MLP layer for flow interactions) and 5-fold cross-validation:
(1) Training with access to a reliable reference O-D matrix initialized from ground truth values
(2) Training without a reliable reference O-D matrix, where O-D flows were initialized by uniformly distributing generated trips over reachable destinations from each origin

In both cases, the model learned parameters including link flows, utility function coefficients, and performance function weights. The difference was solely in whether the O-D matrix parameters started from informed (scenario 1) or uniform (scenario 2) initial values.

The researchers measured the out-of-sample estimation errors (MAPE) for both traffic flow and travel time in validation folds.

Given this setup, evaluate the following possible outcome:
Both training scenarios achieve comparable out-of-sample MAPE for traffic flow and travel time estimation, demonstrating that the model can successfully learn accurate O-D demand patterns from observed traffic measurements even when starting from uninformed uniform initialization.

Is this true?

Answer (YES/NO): NO